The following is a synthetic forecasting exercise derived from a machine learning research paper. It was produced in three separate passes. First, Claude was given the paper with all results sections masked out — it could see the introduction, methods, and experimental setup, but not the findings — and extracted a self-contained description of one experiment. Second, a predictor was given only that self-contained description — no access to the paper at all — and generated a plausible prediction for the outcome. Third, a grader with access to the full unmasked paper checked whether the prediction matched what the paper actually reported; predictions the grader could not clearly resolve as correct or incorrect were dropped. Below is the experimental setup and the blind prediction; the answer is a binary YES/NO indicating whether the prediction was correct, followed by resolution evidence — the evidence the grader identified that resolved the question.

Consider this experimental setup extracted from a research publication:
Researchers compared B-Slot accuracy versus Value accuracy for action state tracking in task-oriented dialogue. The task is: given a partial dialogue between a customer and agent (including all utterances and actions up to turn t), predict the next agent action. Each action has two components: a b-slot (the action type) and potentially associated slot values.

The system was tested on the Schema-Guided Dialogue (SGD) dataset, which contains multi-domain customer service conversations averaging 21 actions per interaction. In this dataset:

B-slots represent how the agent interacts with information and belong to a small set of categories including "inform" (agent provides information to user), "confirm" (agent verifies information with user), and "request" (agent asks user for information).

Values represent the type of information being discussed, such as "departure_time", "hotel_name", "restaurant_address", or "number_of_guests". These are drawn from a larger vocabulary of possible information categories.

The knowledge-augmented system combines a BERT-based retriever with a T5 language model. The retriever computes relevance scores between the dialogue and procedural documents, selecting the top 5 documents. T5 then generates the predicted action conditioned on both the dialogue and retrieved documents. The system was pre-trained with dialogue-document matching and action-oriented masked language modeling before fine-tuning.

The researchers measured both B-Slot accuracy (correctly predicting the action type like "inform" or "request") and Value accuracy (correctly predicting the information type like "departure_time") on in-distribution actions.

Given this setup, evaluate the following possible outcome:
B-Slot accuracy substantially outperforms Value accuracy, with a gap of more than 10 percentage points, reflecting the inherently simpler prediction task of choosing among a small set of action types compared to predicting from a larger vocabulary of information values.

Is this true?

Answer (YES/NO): YES